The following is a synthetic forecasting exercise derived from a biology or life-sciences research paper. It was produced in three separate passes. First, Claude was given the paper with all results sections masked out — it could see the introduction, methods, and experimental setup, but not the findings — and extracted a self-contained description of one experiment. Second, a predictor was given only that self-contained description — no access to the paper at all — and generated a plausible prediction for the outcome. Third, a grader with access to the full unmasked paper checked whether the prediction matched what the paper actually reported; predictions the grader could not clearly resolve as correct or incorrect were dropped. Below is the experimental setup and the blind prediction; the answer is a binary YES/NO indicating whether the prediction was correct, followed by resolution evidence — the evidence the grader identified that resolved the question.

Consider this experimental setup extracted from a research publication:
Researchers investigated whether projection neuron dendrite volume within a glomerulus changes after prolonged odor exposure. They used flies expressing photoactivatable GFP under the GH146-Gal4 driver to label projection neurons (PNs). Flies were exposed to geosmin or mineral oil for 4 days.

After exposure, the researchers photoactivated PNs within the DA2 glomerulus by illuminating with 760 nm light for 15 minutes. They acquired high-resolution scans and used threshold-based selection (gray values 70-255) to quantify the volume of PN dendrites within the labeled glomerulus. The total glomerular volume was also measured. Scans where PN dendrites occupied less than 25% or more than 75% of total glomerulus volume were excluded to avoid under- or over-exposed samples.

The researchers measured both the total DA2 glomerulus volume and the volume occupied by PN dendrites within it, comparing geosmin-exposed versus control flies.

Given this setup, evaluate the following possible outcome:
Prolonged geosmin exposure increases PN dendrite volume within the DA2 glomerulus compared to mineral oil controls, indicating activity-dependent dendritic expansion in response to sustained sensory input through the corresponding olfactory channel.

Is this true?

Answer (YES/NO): YES